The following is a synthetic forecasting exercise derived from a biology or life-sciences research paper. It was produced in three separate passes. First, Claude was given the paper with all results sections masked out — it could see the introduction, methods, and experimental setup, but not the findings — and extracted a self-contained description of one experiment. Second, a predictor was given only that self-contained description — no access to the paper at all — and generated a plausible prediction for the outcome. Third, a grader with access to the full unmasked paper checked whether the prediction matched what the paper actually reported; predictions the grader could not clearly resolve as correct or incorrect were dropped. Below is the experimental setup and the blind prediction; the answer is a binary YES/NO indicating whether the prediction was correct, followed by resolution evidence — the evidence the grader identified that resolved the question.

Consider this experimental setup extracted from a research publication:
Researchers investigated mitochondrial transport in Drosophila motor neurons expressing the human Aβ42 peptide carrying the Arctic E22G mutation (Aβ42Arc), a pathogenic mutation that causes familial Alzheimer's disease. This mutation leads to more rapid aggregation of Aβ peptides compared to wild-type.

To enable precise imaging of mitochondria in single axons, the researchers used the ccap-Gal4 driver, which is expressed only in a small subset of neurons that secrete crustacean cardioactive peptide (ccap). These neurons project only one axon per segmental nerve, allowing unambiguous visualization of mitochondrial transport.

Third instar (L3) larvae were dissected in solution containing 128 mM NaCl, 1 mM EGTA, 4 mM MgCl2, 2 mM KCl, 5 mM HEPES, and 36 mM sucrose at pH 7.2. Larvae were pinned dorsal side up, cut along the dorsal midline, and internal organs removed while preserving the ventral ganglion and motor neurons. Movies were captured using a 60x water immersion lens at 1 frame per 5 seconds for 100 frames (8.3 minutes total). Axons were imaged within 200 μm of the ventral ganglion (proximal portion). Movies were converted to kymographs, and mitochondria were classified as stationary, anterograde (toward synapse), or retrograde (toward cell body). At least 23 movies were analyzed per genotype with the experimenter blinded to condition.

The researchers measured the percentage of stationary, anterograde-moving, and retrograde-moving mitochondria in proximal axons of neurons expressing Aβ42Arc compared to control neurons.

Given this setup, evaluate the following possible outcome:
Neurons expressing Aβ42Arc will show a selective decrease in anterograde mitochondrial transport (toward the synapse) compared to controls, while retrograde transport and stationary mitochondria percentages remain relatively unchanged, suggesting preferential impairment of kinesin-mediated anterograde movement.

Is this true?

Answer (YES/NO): NO